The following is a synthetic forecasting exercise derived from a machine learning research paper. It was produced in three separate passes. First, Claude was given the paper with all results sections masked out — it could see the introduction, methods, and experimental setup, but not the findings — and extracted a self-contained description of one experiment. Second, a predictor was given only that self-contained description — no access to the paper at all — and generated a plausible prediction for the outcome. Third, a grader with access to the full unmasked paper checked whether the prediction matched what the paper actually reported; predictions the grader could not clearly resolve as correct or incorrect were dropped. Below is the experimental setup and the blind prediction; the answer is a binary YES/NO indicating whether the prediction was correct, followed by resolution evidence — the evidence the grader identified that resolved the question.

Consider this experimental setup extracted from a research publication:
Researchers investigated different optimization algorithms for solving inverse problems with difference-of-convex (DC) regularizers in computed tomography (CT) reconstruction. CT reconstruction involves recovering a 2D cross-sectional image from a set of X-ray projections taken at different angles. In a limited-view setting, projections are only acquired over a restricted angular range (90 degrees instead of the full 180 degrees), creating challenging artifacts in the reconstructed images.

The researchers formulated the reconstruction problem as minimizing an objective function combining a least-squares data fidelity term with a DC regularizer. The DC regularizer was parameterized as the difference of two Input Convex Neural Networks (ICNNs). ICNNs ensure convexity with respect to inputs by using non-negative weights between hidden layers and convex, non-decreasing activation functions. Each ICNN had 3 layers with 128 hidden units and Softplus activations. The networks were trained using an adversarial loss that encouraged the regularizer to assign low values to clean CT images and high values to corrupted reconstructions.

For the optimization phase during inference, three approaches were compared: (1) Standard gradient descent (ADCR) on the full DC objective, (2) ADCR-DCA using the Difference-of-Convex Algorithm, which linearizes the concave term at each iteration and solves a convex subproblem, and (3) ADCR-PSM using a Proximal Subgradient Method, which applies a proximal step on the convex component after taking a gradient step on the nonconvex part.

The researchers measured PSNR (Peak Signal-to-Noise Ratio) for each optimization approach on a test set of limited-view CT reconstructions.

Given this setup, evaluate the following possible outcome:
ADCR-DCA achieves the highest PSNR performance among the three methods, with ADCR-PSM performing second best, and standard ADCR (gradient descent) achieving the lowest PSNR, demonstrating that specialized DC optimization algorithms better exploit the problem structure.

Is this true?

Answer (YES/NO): NO